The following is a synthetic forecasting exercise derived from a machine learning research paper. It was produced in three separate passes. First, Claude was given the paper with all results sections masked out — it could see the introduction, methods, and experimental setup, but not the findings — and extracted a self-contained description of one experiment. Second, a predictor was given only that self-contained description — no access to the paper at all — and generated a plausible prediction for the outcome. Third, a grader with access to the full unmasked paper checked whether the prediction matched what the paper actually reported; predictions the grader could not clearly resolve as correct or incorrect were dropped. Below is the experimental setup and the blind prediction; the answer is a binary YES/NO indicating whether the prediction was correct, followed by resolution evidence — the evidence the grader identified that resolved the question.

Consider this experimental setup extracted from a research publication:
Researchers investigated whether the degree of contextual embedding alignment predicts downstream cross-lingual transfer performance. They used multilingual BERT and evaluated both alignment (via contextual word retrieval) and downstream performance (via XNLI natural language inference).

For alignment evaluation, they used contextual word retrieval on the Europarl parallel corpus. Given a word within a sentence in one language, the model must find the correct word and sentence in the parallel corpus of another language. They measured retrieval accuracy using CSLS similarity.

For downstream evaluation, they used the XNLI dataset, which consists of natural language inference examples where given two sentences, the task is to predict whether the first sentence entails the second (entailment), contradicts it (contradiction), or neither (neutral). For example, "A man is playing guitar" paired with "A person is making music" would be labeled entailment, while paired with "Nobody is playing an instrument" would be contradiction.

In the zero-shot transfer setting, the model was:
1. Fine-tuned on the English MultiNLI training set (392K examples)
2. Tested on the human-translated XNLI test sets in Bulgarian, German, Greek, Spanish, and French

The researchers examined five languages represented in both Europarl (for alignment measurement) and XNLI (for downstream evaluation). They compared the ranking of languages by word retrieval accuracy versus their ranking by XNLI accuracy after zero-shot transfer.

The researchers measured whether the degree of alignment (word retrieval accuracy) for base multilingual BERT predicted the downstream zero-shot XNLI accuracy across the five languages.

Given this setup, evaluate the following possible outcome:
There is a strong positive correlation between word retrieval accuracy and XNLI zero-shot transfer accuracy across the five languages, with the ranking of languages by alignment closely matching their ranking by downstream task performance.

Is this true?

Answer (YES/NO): YES